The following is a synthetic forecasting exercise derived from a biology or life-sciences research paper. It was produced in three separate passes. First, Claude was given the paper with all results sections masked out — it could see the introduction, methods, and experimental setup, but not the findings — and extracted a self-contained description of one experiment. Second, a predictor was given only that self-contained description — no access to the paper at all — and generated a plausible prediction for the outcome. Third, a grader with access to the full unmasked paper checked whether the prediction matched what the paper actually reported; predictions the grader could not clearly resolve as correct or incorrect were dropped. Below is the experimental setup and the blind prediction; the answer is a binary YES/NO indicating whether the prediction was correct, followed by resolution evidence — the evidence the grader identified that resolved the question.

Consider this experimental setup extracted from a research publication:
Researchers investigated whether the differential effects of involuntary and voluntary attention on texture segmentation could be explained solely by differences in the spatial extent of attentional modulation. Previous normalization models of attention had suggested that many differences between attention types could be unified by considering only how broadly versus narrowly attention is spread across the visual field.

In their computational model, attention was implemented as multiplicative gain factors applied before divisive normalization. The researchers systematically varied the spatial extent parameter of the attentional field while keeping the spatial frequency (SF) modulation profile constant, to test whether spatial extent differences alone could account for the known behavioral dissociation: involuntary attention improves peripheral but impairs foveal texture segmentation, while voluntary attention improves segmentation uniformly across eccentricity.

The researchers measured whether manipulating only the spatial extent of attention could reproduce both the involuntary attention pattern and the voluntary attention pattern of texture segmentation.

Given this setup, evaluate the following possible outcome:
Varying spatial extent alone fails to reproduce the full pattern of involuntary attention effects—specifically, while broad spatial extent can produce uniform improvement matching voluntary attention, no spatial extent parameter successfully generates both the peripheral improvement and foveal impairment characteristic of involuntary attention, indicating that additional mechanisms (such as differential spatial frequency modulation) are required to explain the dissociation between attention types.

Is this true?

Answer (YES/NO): NO